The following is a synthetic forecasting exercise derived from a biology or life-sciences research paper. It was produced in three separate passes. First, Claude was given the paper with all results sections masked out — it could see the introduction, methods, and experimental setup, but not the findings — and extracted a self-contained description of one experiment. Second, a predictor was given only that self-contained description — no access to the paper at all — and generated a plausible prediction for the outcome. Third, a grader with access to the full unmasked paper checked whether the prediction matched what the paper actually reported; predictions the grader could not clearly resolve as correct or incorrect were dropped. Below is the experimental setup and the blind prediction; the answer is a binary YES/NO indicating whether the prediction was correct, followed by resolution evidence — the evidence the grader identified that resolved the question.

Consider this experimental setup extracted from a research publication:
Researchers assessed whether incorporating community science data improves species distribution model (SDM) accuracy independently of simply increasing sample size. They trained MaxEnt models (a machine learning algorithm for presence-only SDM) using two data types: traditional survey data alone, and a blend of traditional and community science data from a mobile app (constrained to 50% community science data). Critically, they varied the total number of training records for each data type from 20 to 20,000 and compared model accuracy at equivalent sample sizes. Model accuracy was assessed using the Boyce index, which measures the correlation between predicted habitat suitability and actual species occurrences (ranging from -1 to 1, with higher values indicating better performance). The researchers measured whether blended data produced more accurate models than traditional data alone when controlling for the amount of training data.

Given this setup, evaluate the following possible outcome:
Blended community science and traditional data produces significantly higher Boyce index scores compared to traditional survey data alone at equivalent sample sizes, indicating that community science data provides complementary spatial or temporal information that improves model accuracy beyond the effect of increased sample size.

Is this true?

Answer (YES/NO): NO